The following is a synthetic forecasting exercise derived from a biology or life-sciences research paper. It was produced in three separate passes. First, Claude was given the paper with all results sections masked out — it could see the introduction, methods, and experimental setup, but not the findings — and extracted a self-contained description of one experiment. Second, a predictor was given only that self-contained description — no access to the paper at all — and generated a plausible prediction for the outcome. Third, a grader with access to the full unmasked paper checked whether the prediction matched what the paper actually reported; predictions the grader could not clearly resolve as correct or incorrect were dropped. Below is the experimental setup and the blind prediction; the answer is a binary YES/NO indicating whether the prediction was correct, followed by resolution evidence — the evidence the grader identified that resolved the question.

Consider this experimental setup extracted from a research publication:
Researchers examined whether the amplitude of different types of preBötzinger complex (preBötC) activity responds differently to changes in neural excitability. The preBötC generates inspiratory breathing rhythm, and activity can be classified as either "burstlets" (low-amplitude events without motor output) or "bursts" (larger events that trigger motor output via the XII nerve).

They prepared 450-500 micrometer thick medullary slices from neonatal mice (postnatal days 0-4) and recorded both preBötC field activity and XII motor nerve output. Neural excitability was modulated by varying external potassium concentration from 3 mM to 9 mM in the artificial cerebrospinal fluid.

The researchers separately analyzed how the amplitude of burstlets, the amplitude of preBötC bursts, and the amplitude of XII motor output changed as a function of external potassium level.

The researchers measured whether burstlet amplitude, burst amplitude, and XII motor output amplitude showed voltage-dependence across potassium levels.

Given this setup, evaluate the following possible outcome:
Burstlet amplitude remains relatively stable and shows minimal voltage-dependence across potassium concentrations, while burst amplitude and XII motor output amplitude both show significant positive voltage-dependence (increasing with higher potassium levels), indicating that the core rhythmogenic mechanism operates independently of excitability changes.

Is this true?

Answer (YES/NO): NO